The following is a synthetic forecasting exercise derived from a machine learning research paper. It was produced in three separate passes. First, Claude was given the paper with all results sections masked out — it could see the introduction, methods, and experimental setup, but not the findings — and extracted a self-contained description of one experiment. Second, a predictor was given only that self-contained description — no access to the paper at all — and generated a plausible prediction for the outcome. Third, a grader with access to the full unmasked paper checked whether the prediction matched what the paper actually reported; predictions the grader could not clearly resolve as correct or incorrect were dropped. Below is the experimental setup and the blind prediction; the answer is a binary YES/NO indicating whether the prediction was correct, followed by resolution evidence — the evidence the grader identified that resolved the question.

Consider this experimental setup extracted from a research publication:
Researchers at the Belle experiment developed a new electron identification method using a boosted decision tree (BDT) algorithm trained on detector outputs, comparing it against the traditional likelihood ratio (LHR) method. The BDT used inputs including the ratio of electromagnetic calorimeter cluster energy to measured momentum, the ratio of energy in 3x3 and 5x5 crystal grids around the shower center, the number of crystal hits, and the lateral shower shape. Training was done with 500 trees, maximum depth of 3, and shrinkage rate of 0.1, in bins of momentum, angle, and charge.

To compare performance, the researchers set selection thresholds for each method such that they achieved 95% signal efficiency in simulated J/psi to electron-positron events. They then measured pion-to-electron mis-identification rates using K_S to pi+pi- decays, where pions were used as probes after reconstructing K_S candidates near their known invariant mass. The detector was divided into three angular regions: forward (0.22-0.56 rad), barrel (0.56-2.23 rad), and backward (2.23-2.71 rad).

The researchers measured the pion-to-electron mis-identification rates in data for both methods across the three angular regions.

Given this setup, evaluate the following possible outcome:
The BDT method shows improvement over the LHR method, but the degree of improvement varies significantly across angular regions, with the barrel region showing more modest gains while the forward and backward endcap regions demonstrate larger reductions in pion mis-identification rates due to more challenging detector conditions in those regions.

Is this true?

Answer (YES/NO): NO